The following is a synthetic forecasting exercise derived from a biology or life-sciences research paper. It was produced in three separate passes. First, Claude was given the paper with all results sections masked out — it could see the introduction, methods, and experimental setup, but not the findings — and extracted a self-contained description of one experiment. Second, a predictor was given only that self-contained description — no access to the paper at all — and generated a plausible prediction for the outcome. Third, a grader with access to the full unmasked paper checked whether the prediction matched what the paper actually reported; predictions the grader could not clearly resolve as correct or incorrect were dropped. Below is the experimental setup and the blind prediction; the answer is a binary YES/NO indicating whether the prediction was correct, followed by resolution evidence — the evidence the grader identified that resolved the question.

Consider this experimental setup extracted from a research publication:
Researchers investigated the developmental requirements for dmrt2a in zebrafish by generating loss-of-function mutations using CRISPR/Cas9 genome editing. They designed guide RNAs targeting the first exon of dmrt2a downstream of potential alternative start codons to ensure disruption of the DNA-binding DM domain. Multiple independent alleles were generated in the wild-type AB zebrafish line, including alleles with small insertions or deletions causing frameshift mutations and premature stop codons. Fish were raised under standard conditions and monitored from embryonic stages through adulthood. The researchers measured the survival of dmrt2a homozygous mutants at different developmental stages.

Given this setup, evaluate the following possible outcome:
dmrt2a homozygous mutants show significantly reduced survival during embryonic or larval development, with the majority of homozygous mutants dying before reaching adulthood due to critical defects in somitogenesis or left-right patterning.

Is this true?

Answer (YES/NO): NO